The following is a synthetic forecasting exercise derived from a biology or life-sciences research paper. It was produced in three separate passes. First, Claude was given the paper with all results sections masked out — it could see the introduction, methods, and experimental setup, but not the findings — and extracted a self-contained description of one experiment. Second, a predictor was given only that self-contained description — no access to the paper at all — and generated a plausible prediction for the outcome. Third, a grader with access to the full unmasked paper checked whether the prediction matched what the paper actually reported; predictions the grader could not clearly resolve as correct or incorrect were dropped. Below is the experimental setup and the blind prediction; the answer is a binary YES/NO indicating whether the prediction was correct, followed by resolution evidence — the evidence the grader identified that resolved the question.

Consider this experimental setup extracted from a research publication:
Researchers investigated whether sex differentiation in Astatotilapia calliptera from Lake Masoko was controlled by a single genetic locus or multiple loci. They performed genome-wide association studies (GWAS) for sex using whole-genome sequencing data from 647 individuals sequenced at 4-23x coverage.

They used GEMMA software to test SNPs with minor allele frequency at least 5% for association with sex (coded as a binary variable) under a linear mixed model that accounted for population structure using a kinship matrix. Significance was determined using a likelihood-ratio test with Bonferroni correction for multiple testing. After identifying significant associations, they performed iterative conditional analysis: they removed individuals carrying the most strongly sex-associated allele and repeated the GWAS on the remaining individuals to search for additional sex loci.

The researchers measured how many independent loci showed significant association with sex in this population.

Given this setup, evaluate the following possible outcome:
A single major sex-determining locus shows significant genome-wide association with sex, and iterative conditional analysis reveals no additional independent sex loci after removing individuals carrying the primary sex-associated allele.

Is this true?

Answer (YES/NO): NO